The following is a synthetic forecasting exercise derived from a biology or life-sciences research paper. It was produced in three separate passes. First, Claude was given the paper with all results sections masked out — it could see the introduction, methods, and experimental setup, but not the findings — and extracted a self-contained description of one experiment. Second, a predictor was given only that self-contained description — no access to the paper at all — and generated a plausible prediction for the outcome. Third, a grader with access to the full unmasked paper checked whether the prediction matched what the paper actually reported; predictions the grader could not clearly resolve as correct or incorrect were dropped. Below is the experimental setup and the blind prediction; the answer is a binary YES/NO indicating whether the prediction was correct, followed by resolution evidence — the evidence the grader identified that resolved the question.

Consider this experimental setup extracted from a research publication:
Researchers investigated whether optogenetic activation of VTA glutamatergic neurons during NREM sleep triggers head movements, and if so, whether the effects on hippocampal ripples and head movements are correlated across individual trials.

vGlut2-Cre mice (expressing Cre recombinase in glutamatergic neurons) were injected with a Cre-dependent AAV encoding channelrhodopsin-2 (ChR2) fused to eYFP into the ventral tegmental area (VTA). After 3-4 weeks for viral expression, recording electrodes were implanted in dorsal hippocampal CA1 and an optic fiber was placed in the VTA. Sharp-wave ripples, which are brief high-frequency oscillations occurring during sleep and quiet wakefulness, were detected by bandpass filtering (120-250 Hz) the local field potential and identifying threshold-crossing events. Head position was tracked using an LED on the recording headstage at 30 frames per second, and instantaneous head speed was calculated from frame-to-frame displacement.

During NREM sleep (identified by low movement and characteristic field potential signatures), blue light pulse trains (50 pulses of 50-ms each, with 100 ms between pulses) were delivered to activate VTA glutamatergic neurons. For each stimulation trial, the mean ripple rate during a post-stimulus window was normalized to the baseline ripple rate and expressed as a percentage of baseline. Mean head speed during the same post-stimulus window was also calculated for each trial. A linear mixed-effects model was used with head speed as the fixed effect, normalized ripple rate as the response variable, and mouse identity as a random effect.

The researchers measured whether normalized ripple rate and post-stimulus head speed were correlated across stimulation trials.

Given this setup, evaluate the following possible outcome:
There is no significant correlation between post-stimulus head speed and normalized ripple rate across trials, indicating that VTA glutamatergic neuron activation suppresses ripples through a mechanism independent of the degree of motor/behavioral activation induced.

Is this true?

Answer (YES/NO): NO